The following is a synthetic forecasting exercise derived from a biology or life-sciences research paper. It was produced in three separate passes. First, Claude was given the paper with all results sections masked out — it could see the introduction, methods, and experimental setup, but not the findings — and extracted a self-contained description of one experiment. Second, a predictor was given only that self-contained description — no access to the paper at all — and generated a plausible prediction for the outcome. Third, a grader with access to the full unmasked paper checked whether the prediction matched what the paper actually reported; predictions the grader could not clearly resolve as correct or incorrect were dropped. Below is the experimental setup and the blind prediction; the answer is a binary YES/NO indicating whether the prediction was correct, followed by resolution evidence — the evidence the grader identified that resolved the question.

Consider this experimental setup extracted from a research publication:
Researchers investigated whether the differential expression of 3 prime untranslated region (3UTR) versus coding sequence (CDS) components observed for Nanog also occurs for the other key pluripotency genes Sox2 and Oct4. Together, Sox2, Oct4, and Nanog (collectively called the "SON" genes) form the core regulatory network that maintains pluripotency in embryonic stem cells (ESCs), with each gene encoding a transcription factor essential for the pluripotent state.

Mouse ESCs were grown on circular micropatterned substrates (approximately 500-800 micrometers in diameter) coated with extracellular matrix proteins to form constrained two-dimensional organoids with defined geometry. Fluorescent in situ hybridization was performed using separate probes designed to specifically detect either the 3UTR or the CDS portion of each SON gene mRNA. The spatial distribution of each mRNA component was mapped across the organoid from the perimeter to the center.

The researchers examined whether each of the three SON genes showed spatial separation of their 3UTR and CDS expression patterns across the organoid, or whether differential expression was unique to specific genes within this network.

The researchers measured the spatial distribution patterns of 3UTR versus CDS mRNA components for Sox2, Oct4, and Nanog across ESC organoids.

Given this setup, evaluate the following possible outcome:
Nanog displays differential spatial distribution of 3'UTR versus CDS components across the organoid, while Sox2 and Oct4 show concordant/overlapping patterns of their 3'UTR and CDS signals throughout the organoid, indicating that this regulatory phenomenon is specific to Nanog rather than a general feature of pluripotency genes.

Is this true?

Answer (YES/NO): NO